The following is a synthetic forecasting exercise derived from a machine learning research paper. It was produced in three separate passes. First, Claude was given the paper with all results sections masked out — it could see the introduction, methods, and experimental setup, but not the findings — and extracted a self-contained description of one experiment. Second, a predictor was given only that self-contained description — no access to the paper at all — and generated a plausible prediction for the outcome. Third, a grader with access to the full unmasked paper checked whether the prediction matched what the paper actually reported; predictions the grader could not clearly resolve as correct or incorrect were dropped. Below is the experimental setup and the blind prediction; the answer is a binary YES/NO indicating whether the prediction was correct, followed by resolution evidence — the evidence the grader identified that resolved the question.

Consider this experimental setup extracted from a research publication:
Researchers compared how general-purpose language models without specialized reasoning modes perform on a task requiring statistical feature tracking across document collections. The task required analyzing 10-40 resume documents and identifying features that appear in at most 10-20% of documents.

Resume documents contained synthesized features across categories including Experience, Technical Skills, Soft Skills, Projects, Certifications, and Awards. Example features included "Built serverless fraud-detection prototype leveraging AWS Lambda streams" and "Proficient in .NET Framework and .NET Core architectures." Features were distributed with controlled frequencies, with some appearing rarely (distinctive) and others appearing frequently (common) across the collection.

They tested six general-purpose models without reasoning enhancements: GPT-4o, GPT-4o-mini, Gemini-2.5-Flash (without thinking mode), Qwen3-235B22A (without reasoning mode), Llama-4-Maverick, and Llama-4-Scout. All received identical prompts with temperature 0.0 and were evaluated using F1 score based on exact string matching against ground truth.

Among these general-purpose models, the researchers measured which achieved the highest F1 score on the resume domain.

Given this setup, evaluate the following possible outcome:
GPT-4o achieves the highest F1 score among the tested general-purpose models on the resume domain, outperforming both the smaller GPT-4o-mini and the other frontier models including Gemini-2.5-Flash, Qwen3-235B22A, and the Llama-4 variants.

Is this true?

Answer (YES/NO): NO